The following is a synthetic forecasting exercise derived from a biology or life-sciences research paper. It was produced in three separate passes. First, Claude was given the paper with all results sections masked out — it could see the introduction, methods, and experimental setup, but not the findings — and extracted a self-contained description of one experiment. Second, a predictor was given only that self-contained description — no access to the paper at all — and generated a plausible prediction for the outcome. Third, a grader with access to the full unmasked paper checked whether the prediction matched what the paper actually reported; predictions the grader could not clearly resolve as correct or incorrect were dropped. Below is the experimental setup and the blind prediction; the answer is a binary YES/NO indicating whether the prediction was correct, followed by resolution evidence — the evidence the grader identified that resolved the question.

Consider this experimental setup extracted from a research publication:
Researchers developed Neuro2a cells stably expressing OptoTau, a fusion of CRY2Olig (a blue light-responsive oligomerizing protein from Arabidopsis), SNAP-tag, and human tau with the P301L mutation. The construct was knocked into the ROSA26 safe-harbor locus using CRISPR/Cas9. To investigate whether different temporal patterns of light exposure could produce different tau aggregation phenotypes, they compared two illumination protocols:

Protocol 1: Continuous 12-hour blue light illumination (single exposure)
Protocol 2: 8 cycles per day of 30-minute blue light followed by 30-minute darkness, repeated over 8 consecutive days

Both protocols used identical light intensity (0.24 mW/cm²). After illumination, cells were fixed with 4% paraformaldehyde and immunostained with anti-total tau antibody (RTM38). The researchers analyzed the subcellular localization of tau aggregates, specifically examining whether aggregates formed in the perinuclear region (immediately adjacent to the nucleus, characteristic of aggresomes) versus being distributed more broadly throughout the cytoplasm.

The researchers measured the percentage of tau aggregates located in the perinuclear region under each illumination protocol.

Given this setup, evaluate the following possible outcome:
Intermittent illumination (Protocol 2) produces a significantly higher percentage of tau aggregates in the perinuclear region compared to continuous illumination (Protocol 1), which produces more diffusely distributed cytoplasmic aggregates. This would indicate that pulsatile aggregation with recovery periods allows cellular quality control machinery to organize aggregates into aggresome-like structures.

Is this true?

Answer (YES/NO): NO